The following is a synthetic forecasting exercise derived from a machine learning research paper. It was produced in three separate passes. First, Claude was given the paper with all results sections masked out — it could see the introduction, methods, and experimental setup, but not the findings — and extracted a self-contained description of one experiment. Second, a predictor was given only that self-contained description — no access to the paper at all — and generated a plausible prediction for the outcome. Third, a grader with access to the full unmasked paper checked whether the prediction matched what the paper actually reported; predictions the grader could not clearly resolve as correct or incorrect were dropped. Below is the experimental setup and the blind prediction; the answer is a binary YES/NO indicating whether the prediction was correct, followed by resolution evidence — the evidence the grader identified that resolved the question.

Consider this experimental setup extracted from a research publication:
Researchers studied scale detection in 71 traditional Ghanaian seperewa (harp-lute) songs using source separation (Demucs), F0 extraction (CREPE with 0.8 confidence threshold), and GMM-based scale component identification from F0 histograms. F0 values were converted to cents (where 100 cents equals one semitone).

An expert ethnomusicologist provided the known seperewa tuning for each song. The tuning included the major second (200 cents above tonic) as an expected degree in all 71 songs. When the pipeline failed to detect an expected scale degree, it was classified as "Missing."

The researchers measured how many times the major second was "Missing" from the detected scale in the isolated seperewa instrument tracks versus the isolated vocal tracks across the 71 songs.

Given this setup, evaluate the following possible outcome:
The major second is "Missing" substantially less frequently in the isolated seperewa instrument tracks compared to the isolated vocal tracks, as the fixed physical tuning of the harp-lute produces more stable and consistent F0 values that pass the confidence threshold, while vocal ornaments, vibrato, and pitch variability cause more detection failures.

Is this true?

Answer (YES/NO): NO